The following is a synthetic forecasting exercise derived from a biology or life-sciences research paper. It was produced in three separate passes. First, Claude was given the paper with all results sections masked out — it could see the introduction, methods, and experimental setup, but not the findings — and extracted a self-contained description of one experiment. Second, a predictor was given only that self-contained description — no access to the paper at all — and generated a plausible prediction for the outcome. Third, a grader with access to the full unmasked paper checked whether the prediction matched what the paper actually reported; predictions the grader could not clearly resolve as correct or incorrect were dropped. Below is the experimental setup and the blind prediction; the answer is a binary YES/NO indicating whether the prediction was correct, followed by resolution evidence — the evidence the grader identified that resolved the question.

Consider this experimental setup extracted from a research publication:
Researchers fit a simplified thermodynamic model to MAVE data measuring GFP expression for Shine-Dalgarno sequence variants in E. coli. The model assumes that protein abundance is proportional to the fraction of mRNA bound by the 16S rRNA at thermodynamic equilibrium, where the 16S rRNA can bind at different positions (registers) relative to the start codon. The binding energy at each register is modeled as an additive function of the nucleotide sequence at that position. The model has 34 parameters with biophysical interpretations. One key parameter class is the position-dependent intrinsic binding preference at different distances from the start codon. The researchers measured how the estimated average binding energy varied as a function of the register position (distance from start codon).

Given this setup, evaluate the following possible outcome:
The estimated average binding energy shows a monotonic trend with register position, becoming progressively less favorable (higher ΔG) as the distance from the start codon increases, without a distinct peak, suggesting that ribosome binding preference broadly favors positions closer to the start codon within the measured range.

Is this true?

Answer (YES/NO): NO